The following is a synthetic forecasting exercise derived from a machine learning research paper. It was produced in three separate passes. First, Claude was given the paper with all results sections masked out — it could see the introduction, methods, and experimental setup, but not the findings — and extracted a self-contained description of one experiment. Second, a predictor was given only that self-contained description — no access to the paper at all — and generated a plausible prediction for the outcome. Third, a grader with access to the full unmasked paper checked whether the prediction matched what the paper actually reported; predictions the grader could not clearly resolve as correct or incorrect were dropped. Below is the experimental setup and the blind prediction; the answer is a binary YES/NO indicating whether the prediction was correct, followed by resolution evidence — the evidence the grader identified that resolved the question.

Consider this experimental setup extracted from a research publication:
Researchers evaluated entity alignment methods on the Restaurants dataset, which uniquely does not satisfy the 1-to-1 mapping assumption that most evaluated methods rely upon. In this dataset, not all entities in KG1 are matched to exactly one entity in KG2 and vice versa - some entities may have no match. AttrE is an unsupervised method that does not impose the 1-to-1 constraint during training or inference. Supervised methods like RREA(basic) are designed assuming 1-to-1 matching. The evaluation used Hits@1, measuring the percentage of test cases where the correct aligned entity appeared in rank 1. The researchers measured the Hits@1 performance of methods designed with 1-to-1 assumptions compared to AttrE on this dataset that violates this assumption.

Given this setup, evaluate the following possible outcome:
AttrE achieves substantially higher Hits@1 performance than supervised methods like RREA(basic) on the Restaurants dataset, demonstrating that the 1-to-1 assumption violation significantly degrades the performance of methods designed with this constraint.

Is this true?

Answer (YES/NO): NO